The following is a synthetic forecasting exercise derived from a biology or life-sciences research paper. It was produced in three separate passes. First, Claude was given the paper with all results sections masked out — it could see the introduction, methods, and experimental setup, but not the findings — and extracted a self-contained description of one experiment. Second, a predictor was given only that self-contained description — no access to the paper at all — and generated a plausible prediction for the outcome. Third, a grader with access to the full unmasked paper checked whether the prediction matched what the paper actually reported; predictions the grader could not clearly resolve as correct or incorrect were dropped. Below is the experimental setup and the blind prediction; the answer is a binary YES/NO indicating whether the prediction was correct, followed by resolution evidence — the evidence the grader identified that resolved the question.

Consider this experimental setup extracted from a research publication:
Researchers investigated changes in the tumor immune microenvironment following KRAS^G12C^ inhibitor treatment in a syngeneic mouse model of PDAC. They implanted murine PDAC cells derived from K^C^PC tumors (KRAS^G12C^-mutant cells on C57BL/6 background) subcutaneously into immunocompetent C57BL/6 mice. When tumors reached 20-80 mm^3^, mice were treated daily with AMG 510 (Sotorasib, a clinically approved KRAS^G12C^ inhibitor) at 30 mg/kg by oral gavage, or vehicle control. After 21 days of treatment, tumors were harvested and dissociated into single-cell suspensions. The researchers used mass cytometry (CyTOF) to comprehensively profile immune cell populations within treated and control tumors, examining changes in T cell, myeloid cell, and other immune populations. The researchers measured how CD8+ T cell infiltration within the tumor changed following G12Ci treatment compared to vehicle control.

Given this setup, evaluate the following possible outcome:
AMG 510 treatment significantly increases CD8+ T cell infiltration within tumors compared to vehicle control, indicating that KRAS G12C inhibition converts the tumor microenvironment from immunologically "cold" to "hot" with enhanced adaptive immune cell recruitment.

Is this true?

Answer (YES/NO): YES